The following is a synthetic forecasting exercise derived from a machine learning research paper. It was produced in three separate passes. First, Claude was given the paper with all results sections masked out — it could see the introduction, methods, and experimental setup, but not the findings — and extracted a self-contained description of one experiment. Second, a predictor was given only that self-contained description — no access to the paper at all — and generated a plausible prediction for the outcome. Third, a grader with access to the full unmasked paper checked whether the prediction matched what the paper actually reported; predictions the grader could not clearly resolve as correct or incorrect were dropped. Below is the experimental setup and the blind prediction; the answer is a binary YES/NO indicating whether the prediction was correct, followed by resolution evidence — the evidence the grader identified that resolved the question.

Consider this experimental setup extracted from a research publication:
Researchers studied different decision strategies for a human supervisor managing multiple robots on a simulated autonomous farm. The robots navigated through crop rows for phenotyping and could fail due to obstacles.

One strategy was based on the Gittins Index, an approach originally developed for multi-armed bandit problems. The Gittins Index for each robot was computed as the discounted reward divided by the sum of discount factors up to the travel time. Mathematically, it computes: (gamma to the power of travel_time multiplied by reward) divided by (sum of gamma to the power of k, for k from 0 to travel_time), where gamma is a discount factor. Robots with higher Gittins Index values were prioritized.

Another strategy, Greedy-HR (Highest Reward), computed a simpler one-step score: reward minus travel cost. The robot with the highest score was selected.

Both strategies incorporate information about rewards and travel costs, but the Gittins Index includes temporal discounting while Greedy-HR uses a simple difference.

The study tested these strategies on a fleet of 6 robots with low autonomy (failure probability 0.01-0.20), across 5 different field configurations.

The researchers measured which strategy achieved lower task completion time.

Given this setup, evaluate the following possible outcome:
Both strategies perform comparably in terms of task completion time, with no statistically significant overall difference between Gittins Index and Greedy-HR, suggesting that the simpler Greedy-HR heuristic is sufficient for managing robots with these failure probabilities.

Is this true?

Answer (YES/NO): NO